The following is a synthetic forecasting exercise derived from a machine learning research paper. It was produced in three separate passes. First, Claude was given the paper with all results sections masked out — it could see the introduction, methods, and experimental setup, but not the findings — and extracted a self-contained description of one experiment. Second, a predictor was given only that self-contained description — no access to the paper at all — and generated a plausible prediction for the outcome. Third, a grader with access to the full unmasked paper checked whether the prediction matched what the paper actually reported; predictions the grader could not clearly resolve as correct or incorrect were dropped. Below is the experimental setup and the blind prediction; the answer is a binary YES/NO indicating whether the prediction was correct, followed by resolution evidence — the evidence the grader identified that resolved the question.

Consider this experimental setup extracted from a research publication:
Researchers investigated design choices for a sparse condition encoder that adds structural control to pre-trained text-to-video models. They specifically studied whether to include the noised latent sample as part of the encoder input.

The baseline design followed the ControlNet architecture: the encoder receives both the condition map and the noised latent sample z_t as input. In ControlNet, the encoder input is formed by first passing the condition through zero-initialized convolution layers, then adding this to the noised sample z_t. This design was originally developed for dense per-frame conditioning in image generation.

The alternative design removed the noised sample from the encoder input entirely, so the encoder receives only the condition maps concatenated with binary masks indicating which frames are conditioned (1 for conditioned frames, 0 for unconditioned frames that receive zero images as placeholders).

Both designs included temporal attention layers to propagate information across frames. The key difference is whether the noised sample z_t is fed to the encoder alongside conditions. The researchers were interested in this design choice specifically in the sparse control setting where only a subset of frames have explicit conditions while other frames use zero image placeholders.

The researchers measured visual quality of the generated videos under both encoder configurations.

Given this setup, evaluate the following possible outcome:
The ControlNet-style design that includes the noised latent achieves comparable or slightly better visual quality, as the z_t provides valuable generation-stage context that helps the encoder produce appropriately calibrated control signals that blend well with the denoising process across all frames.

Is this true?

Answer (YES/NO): NO